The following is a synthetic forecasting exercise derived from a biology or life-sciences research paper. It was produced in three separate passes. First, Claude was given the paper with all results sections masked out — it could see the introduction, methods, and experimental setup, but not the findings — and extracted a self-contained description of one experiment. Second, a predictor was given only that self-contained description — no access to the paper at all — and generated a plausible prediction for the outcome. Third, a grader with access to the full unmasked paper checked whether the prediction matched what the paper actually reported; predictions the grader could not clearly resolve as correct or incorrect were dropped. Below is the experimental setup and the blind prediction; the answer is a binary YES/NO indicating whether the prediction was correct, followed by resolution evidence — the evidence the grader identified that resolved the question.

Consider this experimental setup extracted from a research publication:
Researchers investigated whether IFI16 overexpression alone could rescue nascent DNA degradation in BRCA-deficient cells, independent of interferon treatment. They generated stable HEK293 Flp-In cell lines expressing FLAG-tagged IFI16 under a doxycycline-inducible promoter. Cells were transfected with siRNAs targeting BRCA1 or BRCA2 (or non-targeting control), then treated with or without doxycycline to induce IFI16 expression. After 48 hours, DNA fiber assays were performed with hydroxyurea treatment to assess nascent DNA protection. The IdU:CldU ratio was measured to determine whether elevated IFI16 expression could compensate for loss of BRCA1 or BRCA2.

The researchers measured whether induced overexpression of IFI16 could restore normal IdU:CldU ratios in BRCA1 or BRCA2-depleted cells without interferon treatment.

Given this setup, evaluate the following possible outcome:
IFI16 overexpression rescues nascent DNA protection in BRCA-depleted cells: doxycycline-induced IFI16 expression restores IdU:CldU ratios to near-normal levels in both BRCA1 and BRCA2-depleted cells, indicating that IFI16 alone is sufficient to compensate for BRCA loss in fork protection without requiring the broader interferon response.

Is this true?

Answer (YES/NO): YES